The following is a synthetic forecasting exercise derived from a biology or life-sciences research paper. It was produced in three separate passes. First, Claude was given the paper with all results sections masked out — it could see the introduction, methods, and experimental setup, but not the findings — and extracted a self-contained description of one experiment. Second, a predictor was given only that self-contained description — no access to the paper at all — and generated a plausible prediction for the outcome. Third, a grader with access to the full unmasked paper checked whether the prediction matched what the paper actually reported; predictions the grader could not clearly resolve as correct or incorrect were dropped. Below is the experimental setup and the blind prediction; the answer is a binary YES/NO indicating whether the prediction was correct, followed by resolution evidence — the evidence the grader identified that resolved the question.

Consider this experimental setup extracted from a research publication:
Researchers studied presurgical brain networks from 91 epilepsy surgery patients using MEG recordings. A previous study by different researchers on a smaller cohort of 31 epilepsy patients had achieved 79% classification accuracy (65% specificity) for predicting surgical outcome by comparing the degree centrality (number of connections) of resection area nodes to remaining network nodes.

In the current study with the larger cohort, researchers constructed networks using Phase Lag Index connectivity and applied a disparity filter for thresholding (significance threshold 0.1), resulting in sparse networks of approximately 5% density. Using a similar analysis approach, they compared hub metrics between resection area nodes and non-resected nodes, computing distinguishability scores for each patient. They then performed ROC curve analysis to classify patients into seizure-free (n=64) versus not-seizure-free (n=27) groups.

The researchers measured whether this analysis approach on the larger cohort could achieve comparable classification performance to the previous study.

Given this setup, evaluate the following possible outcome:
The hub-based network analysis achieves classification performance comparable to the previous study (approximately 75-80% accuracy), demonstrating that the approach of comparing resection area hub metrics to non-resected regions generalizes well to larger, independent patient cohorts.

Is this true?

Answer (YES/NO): NO